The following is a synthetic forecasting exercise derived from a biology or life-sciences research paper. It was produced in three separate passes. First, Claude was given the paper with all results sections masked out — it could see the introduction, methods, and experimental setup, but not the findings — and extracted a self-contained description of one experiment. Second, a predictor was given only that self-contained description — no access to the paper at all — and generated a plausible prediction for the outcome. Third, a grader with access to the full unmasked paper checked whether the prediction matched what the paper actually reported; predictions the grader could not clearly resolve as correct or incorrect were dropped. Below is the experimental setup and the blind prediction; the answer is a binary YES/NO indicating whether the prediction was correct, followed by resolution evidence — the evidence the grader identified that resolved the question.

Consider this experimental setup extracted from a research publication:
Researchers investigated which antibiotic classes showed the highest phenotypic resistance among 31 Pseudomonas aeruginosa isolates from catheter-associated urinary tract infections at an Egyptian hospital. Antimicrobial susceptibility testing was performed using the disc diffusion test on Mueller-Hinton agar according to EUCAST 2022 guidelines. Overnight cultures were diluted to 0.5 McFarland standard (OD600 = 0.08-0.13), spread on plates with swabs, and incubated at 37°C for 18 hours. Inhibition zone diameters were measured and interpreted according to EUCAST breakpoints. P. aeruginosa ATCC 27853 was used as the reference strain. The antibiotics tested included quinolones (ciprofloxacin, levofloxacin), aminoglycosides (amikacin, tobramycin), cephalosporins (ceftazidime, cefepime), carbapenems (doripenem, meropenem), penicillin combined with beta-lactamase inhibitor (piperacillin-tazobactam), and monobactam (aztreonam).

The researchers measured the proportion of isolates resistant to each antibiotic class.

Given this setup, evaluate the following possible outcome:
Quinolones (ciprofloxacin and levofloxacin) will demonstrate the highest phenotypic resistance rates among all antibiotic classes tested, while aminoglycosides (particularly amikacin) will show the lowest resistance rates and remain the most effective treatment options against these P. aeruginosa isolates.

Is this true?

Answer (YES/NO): NO